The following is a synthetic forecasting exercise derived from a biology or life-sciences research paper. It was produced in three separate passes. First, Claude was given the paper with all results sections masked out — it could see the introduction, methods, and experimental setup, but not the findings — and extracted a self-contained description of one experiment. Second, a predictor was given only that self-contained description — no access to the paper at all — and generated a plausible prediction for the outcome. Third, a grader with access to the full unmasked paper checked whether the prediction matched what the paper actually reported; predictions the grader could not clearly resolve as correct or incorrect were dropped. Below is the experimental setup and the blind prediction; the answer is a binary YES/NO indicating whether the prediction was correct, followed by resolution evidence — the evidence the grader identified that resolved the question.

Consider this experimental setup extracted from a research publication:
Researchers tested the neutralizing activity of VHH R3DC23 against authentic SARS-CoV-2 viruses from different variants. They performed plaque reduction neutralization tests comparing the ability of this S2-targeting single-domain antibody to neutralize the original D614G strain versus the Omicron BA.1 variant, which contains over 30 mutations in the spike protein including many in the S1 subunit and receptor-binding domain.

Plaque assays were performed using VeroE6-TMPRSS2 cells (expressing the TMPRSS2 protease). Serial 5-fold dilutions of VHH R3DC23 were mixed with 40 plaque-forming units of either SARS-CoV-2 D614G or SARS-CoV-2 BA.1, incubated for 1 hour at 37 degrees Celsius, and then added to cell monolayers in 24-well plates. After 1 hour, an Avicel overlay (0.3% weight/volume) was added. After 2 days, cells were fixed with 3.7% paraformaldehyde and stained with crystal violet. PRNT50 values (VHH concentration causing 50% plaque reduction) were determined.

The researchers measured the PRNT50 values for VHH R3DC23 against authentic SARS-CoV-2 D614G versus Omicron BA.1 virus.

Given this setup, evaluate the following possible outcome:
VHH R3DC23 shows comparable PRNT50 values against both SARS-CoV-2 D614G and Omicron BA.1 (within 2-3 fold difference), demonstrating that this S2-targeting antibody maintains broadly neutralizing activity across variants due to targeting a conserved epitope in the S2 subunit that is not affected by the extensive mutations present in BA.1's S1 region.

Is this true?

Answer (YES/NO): YES